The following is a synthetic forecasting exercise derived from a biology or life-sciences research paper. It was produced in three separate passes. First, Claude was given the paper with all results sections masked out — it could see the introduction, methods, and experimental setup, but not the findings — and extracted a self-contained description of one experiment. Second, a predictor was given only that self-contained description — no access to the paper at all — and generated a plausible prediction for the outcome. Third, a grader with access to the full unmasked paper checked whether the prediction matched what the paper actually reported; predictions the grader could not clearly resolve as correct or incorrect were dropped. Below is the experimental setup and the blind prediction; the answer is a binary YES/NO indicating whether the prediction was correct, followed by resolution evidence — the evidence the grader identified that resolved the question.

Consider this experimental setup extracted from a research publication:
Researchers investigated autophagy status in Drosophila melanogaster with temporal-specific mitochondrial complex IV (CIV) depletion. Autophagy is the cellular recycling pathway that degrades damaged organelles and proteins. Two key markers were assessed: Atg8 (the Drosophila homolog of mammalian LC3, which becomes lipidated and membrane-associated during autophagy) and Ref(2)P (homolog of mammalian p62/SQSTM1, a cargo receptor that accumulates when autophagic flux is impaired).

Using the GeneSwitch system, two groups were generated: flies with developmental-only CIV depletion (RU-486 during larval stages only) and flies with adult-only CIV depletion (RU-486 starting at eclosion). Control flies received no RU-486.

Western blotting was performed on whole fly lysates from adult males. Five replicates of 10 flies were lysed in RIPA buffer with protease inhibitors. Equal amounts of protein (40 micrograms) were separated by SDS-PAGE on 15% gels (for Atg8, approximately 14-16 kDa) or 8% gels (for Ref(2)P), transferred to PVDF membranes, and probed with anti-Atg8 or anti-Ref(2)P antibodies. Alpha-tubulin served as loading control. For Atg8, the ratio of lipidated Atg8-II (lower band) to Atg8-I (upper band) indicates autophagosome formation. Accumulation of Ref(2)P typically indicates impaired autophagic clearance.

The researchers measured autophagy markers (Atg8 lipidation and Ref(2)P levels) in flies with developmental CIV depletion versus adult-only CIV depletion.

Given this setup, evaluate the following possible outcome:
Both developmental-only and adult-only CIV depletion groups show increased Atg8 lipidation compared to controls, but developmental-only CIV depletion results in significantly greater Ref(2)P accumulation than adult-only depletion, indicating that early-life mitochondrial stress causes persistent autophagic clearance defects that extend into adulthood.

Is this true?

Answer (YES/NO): NO